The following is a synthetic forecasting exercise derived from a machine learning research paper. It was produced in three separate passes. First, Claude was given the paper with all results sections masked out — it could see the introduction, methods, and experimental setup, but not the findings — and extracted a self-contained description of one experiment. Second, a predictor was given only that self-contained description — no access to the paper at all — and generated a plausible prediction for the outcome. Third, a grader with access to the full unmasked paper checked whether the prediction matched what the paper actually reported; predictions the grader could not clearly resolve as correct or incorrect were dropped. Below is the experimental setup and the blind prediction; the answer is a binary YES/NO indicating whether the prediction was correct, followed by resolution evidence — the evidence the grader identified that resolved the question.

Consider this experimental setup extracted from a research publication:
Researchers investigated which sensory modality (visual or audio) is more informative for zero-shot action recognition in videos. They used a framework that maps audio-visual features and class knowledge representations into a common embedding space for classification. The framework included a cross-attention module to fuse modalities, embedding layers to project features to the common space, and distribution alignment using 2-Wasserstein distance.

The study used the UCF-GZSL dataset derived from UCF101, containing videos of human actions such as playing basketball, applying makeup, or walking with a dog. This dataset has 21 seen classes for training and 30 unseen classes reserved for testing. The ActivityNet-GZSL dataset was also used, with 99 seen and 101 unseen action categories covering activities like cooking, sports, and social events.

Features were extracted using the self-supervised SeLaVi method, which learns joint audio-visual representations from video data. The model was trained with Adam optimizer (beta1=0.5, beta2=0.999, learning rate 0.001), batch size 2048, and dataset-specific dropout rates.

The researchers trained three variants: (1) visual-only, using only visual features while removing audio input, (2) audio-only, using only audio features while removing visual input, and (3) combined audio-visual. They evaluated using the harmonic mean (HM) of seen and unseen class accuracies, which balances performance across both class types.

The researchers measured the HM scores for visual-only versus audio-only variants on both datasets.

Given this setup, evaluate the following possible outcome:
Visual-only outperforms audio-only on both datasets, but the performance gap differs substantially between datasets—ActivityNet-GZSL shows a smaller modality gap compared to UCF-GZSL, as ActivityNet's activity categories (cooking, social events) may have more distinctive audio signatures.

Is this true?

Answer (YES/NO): NO